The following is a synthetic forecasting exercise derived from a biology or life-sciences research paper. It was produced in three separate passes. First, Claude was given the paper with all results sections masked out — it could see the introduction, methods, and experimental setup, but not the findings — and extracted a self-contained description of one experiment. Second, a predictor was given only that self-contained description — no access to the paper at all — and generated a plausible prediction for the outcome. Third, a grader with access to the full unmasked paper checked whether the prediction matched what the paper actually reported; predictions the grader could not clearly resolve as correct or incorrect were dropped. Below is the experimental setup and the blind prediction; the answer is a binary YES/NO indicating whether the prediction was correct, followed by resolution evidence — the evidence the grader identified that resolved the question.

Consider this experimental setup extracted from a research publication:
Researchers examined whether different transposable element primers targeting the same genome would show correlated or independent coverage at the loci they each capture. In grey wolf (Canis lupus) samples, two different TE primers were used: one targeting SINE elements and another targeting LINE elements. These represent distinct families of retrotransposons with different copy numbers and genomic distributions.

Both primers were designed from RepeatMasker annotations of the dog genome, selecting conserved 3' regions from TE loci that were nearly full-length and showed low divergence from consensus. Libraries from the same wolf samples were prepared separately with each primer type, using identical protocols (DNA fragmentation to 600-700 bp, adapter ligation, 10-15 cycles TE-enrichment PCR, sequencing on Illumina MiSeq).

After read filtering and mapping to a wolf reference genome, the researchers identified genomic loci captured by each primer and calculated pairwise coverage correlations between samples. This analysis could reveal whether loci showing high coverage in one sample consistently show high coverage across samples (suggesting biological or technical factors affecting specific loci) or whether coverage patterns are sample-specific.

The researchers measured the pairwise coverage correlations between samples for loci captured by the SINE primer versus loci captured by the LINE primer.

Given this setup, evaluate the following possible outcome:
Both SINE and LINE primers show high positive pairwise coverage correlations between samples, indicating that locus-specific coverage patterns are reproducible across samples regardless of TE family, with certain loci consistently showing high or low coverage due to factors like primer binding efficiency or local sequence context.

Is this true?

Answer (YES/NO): YES